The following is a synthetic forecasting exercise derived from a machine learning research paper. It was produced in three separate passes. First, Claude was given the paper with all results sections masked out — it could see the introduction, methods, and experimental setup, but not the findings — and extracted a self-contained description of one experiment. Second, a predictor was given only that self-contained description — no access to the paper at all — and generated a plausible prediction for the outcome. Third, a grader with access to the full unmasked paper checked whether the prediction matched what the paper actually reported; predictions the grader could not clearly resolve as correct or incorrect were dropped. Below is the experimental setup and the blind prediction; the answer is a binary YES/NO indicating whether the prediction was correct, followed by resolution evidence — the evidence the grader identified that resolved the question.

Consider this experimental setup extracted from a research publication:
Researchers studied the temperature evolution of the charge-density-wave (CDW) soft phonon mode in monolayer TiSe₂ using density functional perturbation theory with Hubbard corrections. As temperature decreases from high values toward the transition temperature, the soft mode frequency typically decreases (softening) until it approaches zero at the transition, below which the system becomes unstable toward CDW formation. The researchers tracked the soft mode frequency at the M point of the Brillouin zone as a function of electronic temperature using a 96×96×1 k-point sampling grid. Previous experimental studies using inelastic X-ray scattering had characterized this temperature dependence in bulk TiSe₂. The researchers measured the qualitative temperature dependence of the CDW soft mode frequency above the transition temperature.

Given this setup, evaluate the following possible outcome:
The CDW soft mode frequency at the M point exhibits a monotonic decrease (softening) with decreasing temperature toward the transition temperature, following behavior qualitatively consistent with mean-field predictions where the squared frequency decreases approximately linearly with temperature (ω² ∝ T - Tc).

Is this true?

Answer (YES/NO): YES